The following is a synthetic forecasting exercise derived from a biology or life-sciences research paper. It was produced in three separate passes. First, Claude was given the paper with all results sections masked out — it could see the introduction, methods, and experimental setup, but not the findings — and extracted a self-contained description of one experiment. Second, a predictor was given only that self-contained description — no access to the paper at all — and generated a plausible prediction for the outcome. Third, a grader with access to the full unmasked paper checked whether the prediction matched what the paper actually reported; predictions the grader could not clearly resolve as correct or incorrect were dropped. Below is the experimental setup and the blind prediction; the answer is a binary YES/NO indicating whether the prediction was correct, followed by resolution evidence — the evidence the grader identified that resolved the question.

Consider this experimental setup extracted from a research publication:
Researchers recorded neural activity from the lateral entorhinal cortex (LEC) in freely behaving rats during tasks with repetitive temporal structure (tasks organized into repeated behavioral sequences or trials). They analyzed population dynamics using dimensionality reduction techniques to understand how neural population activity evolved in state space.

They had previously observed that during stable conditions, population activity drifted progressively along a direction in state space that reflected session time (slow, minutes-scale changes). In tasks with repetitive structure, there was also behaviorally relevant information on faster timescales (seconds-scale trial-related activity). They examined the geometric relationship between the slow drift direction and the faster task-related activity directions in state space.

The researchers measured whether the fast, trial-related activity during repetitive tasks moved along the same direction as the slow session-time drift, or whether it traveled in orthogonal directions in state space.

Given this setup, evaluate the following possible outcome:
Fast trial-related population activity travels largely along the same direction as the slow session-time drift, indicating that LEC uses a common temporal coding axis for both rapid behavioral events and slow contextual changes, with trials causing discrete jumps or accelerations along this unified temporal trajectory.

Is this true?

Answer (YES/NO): NO